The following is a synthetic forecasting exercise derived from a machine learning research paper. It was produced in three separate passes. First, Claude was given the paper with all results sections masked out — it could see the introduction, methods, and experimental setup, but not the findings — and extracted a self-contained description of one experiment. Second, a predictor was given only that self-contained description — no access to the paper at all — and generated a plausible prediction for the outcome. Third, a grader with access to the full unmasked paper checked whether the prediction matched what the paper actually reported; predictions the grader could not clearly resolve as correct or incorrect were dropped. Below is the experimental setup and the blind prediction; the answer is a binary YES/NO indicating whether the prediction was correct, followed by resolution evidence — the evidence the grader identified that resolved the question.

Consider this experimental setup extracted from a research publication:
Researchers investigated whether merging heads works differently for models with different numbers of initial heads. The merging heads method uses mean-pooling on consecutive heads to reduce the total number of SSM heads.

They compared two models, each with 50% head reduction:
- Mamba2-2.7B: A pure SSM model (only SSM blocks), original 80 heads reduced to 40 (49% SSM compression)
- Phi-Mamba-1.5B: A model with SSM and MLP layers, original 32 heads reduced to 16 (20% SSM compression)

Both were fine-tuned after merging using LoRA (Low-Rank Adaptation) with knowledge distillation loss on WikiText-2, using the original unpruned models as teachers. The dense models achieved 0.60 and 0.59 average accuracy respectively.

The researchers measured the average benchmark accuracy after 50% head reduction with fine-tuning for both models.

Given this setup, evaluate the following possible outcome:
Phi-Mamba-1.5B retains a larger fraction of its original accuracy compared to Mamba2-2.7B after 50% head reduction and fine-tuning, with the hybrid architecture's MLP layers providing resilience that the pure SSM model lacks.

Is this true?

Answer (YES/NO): YES